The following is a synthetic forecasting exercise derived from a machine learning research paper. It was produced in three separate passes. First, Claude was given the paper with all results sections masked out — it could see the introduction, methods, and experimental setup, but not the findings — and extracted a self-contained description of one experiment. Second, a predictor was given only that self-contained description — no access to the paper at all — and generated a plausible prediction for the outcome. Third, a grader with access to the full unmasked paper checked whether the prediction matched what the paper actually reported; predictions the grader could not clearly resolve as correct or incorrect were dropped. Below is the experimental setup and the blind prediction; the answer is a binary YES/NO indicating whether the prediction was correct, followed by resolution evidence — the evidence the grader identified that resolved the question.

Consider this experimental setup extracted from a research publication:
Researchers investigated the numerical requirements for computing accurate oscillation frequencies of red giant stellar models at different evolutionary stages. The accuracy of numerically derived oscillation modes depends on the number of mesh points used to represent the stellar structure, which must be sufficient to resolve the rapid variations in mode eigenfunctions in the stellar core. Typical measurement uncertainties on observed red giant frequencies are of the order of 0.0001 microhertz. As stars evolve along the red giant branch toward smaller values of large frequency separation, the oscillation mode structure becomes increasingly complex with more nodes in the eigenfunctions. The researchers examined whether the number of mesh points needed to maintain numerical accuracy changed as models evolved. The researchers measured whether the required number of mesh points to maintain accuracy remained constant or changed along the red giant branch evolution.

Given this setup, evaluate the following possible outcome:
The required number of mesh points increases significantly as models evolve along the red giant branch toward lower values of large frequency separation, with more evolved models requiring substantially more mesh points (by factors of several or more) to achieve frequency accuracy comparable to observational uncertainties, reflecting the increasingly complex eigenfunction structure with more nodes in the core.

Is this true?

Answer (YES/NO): YES